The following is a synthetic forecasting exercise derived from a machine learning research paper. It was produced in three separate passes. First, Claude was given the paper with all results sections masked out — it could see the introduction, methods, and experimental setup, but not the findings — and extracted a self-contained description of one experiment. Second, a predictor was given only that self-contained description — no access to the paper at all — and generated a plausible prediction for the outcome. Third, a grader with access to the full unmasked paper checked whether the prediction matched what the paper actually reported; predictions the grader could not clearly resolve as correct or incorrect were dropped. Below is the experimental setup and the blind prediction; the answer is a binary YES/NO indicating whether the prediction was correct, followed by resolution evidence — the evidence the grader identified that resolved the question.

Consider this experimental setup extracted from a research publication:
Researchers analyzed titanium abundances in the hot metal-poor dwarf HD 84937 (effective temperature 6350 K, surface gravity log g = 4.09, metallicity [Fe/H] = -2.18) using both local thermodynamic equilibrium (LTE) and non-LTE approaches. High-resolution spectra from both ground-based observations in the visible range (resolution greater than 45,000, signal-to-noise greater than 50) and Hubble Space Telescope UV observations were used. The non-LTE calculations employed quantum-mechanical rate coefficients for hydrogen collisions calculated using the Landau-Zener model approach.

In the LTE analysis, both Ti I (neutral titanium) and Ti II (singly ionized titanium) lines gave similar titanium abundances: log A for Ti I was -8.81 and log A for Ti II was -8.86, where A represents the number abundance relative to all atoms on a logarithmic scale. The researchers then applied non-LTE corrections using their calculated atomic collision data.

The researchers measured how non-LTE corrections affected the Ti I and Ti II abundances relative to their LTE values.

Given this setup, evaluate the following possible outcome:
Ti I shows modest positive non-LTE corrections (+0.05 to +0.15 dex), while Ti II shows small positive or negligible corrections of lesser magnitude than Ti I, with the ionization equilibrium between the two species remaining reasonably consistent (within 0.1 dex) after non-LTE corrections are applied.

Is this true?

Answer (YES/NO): NO